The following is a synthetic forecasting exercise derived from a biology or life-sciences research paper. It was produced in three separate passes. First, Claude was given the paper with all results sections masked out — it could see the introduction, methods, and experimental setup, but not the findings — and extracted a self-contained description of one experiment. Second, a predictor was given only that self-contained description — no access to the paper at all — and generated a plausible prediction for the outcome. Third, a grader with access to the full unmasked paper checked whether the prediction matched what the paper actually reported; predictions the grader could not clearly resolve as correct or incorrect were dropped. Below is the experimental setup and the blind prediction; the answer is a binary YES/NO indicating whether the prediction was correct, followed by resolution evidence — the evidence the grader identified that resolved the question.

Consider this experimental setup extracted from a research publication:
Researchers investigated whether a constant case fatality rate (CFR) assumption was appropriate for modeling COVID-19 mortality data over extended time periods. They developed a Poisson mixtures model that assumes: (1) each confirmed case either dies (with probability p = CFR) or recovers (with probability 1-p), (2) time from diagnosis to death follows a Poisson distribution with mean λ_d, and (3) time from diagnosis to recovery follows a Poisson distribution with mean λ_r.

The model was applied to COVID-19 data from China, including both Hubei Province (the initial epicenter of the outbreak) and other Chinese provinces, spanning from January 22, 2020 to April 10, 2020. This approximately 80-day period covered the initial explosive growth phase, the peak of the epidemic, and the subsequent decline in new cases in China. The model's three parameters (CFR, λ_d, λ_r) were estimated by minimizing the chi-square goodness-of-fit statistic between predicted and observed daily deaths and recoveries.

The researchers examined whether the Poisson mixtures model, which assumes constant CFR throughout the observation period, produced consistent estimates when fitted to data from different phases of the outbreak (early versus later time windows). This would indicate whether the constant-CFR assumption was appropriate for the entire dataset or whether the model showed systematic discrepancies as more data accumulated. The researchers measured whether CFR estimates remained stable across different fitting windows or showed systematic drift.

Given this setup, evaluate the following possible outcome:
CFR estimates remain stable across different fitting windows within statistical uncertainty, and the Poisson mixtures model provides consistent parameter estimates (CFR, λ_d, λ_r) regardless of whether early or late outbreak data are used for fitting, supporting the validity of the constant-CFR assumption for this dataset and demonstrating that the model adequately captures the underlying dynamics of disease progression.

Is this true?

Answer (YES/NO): NO